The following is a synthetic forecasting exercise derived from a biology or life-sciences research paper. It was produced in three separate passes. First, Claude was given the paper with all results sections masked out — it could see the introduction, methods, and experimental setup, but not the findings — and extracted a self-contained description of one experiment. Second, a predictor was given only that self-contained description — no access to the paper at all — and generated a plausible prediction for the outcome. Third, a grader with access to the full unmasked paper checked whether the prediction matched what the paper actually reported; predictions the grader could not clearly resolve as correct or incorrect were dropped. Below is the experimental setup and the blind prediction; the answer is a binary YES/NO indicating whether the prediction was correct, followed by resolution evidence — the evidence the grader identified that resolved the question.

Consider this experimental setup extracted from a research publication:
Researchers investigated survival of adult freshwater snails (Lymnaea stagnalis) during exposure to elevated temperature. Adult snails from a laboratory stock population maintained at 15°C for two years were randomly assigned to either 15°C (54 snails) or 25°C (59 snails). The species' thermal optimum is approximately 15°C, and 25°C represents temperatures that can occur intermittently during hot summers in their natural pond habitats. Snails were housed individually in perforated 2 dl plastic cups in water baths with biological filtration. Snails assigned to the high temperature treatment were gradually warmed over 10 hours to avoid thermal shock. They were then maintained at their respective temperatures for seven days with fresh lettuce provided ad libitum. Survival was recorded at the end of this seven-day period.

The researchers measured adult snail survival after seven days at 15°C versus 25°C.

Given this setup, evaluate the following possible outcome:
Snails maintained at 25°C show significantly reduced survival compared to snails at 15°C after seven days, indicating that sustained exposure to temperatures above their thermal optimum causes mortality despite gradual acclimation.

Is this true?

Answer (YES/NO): YES